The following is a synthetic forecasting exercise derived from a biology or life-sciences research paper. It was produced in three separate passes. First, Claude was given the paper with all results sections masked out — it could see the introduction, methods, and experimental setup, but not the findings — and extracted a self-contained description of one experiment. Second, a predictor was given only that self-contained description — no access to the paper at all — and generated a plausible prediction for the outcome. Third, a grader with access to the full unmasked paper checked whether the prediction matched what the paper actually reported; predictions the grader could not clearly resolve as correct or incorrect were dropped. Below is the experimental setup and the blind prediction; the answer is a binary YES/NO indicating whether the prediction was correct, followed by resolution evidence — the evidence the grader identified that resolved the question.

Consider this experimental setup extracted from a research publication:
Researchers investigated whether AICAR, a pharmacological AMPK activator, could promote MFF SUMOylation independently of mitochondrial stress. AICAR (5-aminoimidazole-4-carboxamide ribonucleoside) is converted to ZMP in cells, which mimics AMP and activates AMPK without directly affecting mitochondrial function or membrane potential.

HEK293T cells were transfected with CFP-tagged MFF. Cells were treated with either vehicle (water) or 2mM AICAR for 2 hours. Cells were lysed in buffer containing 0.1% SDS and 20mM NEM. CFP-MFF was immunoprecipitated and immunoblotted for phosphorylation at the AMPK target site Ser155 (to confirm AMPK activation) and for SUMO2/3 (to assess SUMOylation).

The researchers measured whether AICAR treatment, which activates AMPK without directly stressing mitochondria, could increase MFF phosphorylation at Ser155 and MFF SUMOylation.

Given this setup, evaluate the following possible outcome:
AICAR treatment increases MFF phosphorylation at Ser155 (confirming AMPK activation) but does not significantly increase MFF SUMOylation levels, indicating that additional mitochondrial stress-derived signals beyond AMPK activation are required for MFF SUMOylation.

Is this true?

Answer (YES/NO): NO